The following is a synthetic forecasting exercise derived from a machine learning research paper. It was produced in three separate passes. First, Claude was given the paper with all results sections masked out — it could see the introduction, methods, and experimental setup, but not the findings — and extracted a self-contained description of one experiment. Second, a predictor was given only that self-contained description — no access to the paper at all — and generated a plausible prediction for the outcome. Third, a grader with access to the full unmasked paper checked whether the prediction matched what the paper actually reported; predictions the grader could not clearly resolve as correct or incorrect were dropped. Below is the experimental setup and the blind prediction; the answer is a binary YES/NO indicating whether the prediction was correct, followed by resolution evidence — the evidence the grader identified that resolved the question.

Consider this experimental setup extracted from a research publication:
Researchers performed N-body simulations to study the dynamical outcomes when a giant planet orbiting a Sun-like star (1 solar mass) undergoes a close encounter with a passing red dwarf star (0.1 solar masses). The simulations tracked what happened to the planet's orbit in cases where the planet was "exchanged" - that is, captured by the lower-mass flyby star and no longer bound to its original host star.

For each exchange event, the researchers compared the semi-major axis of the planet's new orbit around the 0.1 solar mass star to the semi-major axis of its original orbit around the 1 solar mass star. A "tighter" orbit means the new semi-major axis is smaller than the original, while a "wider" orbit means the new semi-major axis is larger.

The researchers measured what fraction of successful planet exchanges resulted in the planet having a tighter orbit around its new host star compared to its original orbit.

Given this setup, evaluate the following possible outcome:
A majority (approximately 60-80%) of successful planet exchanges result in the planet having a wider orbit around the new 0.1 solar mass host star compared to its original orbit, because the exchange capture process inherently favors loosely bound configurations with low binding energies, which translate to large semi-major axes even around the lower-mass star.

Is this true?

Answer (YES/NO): NO